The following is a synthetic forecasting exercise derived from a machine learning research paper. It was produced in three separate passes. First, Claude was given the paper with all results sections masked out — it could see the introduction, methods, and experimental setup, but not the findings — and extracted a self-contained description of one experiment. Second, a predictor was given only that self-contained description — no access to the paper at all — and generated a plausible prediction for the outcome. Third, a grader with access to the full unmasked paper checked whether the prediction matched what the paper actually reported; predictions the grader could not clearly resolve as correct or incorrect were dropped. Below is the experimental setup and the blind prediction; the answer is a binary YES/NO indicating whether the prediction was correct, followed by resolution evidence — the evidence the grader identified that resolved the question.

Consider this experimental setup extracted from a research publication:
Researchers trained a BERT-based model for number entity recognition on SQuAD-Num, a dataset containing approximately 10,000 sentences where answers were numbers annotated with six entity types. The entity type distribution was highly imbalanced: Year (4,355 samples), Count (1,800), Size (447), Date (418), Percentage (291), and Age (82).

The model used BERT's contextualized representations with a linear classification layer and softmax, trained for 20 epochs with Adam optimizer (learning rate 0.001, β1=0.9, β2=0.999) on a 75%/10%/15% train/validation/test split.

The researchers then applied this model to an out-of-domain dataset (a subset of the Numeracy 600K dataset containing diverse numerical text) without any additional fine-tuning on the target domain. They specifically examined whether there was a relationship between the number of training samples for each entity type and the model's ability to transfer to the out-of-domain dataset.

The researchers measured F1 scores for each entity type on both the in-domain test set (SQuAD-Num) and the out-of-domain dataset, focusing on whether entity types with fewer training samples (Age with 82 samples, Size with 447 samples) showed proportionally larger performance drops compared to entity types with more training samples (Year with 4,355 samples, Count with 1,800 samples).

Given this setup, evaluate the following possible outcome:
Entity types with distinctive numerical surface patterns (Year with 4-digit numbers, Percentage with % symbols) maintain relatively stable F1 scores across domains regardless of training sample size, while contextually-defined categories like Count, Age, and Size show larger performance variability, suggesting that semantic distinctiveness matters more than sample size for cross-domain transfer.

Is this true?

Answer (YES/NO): YES